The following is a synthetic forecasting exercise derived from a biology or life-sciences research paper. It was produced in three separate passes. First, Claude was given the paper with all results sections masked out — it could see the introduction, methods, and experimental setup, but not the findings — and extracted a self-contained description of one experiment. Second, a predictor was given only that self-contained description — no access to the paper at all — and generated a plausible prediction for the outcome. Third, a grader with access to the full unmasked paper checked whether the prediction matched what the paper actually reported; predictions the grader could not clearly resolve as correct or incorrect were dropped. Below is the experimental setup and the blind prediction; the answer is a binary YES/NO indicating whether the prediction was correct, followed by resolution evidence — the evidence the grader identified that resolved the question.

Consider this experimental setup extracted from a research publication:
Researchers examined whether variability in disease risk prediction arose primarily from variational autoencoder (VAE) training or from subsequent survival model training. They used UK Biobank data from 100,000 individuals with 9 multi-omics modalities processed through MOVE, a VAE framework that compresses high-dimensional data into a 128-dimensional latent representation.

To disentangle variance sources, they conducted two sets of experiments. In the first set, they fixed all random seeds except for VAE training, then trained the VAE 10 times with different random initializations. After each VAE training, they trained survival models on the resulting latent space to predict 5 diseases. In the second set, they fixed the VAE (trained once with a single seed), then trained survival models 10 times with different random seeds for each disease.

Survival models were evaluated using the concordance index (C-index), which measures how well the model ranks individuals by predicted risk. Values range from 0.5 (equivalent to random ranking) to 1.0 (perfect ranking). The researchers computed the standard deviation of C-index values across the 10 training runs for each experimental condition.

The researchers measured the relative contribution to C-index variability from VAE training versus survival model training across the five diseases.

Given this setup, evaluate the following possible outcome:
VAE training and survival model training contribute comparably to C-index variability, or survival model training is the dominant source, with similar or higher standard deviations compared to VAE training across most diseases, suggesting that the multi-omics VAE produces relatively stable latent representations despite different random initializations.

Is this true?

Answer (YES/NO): NO